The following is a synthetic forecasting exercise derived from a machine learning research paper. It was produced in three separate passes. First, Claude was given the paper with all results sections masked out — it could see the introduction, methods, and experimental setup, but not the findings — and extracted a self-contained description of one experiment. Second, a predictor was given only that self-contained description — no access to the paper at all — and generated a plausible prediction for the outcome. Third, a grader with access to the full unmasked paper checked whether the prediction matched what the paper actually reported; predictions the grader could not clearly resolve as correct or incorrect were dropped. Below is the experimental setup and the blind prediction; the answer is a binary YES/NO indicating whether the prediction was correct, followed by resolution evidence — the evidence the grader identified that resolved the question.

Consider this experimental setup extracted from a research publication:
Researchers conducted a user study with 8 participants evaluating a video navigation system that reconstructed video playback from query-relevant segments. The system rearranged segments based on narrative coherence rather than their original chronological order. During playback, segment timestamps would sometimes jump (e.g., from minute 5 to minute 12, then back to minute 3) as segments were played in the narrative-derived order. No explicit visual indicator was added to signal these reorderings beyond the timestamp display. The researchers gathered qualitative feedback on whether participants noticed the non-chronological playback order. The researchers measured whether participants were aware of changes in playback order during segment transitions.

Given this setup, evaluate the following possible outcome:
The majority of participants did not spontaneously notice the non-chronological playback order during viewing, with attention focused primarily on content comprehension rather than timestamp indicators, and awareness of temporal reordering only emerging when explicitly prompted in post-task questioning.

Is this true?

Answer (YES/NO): NO